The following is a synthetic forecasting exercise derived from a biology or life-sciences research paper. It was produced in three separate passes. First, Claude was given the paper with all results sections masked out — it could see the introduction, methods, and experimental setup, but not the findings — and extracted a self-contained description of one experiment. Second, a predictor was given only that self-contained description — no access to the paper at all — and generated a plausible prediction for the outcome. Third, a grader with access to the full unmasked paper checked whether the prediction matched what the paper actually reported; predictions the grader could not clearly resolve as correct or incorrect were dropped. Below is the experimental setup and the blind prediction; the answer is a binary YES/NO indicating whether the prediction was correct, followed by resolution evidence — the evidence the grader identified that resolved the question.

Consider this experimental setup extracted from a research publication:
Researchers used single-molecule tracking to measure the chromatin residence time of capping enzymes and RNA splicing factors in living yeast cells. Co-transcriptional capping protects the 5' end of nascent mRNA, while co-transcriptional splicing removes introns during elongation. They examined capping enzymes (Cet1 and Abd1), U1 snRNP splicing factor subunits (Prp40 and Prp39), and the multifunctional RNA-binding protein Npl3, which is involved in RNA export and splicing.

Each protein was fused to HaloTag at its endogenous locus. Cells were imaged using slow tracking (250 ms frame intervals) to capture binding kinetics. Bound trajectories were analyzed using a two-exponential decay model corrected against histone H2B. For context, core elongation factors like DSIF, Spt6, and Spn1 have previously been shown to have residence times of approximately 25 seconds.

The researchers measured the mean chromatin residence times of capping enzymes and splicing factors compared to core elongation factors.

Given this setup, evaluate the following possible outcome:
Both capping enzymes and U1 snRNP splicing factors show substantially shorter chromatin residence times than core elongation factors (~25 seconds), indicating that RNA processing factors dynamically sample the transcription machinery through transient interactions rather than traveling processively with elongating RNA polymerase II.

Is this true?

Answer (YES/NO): YES